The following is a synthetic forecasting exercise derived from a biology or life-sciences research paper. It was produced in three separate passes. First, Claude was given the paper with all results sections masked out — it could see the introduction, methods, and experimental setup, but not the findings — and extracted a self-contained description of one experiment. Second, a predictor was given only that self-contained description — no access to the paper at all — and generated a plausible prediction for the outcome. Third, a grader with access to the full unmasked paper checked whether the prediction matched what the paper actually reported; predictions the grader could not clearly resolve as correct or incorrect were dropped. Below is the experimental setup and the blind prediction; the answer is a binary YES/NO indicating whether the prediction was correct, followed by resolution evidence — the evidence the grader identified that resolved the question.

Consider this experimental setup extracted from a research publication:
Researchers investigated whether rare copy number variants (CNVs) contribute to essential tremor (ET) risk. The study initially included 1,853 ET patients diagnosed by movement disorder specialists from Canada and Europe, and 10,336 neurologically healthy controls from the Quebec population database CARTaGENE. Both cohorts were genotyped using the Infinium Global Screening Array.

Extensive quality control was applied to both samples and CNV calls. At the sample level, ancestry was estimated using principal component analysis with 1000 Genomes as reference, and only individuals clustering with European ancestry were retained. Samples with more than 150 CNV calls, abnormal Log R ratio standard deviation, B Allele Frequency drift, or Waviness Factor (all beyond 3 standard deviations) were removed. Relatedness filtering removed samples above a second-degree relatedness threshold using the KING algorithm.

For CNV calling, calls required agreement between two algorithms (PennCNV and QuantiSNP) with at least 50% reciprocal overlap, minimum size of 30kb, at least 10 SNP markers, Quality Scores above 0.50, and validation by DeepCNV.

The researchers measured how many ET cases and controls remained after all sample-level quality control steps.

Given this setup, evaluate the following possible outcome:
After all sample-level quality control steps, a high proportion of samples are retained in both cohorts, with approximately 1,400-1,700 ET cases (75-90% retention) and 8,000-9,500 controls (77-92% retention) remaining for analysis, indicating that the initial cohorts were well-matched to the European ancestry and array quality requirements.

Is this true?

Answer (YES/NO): NO